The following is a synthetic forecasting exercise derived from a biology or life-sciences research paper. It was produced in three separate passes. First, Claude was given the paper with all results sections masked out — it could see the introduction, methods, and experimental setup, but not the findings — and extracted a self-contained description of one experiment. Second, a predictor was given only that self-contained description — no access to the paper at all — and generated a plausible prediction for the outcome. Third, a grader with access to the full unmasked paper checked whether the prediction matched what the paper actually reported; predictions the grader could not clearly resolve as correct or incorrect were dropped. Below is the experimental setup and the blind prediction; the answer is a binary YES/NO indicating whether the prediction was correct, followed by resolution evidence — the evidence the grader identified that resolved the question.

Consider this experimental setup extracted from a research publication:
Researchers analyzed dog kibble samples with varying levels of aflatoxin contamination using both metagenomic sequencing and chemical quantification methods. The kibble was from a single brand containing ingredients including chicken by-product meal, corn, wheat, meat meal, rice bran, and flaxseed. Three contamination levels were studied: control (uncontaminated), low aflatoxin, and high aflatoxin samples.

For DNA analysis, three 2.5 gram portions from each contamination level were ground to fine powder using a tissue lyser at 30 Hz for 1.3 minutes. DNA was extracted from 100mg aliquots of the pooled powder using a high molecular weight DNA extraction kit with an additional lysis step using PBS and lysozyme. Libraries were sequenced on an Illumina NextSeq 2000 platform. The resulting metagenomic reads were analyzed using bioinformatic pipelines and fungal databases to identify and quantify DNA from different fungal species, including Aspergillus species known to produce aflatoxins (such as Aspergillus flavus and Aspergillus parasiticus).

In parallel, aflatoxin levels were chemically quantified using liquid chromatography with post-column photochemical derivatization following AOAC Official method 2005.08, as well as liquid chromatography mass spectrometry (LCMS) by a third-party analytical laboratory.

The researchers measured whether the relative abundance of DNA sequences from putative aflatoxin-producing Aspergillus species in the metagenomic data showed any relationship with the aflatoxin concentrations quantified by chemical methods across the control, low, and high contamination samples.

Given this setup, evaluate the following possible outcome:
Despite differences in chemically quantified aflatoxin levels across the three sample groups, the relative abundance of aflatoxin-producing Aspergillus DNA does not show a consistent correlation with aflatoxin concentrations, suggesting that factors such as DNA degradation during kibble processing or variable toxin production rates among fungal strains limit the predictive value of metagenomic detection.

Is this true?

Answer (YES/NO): NO